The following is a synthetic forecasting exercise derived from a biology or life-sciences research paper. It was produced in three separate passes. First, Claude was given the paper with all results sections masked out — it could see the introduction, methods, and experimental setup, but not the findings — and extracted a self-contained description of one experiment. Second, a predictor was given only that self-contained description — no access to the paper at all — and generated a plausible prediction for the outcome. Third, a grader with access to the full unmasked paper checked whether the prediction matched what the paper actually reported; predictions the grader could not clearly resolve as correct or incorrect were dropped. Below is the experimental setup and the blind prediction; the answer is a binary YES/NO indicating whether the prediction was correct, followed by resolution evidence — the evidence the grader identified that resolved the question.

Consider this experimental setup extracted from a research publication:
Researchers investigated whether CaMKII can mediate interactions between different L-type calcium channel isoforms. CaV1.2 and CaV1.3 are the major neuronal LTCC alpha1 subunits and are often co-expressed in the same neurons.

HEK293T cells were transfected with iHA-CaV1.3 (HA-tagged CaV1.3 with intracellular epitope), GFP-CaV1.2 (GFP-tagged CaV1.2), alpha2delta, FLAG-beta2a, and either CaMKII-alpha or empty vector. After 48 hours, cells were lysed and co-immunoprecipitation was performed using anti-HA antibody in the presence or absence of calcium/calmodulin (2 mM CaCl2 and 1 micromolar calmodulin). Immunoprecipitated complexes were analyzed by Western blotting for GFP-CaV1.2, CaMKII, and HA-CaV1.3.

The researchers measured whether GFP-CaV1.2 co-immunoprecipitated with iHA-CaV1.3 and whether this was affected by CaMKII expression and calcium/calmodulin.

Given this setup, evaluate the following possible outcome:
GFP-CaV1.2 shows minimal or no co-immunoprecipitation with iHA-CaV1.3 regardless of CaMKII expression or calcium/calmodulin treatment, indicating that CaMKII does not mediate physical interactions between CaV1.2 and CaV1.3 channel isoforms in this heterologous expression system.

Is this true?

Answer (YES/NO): NO